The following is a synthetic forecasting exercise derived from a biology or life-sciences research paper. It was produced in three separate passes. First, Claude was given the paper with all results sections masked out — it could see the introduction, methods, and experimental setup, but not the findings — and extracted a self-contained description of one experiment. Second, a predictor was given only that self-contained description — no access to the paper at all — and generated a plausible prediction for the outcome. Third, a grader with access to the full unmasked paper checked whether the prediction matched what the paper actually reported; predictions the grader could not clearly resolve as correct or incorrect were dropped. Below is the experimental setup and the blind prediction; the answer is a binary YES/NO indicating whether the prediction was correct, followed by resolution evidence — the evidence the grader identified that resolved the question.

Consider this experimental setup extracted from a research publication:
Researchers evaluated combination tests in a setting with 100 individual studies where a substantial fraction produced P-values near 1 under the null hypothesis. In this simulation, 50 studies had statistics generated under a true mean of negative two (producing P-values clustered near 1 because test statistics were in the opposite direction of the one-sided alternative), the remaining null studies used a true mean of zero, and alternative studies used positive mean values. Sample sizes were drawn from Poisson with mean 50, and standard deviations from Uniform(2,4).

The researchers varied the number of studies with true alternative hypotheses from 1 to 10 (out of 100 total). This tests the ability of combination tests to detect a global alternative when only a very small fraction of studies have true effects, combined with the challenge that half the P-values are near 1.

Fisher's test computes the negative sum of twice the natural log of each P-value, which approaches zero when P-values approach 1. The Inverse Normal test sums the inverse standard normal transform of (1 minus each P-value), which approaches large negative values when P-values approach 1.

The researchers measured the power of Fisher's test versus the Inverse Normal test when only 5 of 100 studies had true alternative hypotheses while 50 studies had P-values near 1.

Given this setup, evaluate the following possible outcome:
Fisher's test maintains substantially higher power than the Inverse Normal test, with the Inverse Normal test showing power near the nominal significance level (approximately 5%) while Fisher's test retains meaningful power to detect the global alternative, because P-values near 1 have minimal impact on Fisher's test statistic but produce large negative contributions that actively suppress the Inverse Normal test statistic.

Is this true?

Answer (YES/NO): NO